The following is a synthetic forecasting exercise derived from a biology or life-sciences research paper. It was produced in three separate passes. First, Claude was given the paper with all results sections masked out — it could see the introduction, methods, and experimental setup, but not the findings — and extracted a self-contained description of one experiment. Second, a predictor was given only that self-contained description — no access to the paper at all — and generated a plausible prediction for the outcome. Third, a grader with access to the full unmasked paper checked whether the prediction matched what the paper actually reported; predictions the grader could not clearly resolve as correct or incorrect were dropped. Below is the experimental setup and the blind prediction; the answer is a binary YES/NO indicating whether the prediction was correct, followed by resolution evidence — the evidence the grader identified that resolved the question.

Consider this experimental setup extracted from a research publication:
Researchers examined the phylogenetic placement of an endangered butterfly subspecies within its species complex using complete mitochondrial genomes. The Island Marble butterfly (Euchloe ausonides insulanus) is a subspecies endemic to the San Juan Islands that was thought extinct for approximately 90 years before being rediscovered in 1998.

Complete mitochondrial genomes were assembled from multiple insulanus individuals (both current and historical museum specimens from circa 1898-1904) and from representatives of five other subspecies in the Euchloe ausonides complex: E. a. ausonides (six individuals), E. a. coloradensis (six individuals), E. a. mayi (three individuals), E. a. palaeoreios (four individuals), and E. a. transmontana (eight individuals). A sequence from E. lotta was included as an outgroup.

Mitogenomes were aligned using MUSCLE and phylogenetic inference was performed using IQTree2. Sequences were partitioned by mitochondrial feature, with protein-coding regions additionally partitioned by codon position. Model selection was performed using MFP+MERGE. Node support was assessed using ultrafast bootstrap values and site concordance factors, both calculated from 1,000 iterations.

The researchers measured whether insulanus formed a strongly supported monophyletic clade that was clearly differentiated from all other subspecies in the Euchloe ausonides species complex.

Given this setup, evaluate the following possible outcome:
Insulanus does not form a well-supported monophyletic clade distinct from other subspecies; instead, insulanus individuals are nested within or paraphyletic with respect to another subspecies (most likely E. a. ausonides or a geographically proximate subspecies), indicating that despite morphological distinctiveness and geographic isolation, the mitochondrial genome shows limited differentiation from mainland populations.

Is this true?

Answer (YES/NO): NO